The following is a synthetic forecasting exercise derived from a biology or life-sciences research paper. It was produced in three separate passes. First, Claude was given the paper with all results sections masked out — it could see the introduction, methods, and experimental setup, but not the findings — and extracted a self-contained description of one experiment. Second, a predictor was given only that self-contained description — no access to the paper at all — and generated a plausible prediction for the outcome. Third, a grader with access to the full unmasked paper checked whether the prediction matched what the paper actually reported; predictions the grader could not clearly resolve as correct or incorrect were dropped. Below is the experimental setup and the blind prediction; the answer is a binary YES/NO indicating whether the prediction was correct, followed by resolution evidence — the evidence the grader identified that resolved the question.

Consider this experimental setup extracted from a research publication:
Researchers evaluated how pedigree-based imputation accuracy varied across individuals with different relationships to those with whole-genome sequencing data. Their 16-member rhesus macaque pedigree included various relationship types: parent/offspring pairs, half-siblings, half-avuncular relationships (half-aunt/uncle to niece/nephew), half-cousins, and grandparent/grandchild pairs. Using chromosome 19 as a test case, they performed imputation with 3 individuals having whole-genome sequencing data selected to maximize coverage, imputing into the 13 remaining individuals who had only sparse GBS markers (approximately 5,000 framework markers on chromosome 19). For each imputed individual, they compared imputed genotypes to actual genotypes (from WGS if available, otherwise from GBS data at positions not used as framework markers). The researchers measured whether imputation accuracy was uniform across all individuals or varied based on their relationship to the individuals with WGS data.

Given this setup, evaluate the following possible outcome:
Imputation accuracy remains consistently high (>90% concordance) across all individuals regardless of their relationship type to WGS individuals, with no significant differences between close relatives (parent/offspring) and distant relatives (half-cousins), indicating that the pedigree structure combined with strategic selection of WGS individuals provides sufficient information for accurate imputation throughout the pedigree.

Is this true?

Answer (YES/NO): NO